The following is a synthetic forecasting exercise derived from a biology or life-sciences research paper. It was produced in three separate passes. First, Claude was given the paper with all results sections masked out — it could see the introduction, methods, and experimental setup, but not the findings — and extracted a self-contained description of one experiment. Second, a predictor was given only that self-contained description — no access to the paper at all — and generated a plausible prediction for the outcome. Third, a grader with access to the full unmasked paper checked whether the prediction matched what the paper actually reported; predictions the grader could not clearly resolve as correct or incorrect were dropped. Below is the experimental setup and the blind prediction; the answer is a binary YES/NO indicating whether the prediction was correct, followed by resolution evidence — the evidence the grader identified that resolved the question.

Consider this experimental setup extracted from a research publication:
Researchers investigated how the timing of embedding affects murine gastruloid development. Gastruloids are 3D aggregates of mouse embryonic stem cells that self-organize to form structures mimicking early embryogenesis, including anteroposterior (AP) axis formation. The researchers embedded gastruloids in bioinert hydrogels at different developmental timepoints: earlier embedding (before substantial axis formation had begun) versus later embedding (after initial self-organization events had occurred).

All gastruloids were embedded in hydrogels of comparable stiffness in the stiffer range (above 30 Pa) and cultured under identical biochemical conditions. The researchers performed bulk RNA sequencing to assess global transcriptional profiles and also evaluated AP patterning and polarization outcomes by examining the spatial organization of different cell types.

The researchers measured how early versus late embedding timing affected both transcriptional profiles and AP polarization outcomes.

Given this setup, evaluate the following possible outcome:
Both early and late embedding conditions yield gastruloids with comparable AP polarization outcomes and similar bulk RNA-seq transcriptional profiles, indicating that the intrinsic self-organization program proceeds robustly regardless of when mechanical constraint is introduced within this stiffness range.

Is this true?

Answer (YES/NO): NO